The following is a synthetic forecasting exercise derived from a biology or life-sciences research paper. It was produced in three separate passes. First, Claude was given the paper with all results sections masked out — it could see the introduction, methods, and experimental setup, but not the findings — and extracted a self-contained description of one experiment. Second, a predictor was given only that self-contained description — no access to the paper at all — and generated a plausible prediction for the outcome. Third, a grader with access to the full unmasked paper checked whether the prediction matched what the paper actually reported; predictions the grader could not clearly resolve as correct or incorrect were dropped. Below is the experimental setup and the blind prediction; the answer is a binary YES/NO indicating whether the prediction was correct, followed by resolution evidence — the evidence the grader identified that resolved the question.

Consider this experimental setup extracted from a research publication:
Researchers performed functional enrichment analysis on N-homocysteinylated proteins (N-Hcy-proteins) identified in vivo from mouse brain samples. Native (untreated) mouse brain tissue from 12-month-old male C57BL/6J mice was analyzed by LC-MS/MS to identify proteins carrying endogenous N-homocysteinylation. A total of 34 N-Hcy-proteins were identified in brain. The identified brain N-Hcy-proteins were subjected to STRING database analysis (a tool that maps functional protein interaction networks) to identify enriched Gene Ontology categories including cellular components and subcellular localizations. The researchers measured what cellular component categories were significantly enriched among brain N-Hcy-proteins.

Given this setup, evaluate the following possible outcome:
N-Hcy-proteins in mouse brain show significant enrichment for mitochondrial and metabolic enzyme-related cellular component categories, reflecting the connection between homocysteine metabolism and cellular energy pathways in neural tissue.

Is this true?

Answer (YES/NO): NO